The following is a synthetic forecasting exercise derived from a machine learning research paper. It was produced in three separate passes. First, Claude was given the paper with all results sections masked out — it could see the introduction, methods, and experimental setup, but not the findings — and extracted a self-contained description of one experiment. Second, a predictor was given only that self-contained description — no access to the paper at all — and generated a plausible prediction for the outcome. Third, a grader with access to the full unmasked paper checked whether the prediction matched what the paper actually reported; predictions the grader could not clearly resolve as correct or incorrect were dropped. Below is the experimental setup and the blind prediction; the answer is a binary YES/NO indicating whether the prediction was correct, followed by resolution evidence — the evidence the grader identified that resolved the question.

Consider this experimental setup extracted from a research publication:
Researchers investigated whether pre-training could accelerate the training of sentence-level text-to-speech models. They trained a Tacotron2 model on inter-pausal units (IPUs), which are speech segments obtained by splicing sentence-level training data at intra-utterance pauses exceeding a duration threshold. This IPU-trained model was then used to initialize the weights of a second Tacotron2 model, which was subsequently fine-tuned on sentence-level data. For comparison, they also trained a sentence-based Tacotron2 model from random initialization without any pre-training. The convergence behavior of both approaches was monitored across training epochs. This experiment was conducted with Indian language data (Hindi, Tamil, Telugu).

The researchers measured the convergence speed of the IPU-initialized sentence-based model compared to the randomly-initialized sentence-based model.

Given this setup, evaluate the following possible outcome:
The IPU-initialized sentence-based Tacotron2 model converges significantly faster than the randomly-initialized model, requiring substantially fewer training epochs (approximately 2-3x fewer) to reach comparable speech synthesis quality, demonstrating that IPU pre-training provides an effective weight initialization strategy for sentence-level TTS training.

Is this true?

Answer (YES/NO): NO